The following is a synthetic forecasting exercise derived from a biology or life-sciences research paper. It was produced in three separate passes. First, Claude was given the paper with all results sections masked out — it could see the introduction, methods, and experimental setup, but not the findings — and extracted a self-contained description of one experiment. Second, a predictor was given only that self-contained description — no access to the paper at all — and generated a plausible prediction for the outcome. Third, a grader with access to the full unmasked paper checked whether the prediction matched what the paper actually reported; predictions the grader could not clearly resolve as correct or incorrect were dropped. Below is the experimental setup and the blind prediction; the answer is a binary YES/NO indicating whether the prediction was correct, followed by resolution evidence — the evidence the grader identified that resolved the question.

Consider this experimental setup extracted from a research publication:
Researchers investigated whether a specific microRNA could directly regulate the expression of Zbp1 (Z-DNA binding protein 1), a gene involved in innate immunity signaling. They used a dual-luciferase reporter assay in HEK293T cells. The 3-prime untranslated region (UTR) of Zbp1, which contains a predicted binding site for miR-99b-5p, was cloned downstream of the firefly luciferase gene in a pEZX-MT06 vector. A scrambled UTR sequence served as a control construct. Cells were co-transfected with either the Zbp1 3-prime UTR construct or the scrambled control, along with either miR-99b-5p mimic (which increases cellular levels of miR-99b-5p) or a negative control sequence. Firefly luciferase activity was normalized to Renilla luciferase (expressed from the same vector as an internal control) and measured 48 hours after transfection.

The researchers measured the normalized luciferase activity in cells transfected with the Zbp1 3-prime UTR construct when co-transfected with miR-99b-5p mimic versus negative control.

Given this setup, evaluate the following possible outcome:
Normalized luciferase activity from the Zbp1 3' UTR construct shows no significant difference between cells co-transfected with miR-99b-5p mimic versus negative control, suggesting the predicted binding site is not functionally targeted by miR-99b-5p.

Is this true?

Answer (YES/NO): NO